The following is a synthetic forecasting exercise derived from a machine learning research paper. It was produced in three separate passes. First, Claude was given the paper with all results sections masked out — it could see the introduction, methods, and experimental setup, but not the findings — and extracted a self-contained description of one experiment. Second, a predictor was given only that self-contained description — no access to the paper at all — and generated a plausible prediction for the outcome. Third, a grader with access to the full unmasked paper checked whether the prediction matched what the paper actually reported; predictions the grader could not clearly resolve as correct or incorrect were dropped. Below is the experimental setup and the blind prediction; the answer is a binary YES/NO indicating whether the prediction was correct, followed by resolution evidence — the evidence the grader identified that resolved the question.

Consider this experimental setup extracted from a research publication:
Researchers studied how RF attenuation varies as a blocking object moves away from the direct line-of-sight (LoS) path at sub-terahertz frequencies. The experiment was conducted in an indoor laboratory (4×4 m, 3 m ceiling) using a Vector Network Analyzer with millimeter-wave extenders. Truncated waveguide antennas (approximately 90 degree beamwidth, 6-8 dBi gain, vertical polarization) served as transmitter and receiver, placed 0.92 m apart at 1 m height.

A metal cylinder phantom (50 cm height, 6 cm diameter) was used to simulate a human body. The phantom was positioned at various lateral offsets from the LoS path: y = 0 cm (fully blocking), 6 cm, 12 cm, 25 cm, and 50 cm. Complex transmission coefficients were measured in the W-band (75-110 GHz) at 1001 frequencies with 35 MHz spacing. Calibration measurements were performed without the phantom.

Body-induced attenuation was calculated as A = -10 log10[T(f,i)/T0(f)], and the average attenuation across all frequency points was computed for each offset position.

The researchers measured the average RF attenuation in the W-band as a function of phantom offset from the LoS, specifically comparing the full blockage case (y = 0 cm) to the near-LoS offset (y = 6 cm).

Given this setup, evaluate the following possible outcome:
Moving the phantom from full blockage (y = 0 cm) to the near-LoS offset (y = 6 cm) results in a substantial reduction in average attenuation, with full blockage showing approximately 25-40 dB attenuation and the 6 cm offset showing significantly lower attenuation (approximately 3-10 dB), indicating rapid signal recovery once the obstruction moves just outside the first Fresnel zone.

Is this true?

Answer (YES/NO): NO